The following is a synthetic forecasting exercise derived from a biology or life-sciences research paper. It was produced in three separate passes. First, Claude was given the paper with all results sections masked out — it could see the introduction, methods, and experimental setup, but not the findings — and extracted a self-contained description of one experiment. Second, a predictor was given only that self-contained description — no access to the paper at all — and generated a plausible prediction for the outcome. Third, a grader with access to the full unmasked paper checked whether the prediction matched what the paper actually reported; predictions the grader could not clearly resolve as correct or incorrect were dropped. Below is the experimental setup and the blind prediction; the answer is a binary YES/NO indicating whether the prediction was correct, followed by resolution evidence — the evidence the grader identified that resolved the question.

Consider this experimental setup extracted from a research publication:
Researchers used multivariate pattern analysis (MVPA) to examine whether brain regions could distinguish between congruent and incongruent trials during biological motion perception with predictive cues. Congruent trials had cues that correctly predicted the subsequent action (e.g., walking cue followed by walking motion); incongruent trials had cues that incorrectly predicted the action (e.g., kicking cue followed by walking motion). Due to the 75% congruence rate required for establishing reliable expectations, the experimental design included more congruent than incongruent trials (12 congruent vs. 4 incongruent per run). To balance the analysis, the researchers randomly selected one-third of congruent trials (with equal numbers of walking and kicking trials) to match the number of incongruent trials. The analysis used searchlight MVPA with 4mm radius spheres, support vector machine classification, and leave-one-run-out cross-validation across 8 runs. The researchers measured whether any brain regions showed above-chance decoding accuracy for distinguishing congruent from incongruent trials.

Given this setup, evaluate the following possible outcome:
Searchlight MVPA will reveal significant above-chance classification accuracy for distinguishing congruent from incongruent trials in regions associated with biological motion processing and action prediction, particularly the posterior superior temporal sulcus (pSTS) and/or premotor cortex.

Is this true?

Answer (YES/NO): NO